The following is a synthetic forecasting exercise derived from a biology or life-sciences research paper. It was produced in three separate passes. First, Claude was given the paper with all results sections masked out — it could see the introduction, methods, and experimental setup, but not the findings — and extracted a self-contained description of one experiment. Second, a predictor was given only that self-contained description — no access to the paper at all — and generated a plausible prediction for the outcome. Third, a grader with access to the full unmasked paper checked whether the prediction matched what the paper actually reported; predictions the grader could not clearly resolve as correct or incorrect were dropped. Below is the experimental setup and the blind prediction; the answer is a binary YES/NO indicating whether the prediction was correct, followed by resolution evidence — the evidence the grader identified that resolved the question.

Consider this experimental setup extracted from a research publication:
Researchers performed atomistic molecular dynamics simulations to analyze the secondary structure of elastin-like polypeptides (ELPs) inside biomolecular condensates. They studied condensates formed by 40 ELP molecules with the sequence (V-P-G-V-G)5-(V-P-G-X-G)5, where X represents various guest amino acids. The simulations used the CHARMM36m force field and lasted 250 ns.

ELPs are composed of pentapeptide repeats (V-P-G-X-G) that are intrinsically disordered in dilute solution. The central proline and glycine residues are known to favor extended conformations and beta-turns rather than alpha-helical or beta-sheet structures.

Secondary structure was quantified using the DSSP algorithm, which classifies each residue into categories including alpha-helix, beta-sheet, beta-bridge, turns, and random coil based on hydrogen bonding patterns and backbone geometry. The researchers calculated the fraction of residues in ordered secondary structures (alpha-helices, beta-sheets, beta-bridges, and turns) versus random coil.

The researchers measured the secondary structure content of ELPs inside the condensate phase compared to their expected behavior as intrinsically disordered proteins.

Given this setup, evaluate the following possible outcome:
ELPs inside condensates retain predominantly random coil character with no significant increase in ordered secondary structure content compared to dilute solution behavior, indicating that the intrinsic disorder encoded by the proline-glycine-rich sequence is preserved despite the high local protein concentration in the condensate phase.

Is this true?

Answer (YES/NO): YES